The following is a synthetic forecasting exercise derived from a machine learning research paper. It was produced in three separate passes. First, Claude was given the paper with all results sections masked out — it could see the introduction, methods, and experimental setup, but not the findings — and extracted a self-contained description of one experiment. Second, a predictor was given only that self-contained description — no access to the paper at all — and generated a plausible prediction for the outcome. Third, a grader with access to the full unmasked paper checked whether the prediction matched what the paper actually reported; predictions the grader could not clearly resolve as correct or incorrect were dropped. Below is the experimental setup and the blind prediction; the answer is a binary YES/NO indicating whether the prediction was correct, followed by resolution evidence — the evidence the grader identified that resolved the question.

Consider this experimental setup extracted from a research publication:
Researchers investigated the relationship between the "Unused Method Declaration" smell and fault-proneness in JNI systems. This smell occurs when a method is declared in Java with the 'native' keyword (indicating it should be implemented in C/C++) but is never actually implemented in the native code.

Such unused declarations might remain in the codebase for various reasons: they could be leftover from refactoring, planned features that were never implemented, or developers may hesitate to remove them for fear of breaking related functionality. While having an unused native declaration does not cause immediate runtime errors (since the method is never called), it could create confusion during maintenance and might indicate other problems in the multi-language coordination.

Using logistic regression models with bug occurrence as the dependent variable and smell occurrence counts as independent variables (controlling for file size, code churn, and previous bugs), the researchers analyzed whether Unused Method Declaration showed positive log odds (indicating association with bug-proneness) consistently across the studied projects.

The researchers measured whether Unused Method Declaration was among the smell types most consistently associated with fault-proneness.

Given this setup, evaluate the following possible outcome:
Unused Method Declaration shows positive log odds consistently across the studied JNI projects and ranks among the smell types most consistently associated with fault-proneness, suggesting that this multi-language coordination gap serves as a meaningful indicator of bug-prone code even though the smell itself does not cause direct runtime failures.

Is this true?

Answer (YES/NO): NO